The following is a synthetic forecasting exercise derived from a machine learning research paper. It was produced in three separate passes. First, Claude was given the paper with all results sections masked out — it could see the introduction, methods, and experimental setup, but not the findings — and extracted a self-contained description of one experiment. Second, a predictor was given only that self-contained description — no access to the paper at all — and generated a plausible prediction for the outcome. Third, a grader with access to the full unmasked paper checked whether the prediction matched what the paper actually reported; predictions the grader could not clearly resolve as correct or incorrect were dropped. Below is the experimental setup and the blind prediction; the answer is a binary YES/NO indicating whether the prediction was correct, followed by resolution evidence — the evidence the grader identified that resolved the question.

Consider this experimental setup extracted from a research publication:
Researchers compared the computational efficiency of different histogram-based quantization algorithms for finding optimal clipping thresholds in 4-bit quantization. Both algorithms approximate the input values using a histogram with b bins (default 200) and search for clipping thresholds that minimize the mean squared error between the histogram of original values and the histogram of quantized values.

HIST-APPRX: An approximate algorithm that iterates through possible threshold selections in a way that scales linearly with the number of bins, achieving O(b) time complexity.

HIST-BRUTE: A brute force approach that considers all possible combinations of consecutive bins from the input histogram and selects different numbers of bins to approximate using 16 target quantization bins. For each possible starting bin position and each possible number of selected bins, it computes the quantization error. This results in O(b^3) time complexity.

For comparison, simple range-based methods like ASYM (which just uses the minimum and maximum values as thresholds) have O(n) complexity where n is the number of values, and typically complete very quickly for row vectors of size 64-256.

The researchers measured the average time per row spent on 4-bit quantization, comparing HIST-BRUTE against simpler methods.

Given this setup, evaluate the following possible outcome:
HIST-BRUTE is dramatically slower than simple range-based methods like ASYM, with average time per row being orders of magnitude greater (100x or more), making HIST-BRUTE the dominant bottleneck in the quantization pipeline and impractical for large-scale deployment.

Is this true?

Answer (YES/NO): YES